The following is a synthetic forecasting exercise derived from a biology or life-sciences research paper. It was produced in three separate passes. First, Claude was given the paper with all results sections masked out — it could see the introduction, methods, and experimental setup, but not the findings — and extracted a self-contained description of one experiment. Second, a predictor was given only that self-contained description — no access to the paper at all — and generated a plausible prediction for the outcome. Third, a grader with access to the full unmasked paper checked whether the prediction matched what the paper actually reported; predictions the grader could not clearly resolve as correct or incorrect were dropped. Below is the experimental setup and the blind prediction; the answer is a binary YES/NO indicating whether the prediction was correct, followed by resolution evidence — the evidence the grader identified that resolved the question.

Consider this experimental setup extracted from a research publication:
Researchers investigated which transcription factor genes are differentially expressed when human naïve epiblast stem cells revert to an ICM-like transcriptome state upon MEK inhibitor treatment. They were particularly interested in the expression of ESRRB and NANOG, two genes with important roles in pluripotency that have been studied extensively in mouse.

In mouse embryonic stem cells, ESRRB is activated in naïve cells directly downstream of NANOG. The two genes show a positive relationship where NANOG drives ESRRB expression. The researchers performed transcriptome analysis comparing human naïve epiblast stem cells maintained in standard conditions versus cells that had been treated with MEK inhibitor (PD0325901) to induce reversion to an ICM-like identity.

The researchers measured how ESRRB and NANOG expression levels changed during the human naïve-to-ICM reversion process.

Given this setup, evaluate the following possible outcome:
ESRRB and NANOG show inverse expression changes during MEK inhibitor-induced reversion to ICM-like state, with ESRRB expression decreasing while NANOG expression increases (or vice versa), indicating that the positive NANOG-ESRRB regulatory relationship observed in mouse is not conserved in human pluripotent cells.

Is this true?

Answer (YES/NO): YES